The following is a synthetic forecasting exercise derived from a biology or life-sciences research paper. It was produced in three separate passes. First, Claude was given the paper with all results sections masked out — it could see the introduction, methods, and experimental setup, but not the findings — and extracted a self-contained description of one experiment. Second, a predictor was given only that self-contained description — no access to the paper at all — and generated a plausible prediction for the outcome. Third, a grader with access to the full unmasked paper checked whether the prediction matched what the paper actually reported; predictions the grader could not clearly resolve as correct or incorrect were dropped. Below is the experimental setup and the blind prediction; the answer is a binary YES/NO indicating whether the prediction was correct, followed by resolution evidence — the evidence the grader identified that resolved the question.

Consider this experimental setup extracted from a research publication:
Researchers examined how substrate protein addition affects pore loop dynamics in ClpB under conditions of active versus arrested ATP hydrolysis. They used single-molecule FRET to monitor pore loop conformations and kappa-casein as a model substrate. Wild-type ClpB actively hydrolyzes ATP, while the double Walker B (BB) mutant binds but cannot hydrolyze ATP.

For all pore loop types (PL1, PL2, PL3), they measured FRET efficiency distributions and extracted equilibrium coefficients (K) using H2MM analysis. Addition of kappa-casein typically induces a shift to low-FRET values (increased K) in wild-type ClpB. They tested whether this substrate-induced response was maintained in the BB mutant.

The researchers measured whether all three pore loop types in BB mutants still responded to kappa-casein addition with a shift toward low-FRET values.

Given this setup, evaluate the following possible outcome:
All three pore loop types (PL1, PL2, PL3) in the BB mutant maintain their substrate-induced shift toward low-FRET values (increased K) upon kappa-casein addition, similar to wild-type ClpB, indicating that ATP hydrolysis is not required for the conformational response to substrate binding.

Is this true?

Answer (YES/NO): YES